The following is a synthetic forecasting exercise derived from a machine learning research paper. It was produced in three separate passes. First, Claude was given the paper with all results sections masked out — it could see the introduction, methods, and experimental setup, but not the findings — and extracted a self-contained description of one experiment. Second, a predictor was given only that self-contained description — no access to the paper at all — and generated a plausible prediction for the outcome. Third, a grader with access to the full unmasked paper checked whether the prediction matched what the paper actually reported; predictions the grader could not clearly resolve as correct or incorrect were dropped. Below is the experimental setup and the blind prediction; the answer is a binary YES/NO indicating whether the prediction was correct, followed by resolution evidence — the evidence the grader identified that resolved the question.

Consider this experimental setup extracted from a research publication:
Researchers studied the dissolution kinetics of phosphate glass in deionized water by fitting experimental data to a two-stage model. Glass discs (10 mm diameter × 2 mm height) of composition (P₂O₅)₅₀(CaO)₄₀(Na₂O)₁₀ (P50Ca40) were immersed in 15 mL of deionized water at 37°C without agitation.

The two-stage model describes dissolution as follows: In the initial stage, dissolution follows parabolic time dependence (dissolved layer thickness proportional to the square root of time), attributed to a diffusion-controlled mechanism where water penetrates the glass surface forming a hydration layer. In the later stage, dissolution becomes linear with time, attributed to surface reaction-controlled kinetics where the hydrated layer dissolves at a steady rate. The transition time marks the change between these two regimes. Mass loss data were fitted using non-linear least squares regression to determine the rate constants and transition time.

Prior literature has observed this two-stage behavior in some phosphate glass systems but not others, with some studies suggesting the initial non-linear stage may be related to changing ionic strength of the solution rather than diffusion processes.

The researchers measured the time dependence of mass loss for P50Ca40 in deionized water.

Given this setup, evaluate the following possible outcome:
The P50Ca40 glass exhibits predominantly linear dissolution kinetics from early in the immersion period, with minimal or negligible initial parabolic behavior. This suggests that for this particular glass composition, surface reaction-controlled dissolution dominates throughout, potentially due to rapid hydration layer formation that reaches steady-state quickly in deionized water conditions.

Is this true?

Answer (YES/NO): YES